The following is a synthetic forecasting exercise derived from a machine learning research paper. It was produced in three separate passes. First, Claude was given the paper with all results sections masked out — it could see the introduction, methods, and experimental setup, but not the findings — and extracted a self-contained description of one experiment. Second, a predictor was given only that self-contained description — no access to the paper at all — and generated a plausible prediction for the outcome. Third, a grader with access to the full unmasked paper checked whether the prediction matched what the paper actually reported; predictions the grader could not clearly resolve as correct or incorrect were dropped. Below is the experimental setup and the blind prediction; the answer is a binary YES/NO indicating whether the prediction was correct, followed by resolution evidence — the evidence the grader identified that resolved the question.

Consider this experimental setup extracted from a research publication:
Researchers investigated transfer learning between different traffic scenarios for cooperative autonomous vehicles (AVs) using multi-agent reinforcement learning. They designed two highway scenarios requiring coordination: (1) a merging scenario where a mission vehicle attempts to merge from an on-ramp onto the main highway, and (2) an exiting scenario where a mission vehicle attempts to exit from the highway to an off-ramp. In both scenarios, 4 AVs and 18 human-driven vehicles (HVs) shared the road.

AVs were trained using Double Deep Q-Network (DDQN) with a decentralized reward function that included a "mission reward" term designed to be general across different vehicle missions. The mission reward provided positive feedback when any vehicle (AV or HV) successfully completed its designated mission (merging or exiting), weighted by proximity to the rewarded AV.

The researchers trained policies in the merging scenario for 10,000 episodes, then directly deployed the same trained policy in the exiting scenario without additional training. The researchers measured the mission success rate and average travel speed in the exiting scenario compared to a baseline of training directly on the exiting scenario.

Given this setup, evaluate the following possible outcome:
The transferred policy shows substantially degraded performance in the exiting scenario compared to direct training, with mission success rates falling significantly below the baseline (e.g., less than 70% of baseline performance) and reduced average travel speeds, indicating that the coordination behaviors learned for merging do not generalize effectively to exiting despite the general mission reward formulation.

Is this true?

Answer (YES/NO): NO